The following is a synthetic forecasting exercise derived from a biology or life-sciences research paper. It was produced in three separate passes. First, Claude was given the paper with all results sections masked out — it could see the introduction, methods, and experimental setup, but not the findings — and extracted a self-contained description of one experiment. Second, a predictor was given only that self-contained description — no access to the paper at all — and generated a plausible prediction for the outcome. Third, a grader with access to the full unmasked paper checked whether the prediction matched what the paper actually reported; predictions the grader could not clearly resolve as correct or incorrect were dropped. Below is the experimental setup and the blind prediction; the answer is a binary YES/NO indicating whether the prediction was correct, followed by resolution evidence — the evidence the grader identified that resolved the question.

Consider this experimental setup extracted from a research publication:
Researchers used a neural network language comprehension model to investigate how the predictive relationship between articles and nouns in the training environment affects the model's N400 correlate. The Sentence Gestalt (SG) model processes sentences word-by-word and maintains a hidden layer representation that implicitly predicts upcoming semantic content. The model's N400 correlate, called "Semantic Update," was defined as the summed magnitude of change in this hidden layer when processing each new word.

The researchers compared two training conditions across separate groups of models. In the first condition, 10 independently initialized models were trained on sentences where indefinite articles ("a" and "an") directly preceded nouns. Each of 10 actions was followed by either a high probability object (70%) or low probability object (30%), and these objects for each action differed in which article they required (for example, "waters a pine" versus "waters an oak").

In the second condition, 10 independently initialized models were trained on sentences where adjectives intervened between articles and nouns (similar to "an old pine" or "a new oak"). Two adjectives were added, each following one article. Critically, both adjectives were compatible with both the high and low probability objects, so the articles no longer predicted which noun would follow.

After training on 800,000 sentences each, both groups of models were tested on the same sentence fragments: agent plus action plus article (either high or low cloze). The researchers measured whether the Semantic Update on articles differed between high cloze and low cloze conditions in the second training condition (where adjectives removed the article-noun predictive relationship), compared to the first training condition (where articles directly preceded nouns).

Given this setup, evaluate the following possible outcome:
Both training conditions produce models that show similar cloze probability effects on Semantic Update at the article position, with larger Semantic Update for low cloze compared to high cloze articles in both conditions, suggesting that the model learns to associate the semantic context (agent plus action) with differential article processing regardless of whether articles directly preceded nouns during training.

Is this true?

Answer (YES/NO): NO